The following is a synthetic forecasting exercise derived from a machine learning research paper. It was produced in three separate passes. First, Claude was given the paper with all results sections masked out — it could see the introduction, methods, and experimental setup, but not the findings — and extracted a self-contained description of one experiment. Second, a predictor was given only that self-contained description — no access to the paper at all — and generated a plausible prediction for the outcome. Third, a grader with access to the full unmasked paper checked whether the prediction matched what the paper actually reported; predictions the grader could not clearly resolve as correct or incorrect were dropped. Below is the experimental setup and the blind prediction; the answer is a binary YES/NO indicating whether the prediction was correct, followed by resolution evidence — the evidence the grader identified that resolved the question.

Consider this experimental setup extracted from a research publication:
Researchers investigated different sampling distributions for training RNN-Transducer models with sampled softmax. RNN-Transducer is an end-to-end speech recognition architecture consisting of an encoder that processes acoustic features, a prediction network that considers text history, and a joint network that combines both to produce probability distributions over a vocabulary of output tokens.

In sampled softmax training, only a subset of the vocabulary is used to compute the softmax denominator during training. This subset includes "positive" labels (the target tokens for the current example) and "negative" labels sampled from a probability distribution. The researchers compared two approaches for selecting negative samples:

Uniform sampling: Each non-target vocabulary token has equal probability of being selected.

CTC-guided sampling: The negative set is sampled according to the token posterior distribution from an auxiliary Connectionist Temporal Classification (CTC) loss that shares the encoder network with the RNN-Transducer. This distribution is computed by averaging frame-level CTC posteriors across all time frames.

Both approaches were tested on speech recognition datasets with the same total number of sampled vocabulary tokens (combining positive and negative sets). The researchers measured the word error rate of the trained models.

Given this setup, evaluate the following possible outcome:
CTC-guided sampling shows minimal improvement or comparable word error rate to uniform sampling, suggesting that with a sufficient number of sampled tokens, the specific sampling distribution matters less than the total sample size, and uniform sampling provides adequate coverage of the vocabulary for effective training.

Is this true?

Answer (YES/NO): NO